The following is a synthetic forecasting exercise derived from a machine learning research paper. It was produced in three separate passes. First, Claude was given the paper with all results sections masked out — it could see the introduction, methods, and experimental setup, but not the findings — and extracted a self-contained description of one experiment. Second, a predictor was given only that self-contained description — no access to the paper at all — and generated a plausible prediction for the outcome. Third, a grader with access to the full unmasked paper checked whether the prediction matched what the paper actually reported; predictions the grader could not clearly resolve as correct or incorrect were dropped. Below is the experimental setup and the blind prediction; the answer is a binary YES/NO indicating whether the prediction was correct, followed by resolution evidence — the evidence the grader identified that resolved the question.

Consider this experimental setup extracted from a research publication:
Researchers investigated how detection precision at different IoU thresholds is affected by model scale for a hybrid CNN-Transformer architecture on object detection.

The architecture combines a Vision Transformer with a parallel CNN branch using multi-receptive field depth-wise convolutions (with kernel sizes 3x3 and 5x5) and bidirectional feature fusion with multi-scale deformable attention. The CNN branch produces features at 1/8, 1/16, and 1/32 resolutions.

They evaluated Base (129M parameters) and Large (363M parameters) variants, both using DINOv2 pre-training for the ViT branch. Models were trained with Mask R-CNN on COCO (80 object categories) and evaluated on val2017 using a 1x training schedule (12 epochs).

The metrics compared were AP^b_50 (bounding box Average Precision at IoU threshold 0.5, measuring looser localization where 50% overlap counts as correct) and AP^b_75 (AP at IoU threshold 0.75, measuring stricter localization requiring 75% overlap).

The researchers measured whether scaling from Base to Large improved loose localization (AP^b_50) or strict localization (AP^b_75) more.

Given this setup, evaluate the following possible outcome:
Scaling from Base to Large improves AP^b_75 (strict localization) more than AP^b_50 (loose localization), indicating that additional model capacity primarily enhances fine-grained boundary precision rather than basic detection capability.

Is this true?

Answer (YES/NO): NO